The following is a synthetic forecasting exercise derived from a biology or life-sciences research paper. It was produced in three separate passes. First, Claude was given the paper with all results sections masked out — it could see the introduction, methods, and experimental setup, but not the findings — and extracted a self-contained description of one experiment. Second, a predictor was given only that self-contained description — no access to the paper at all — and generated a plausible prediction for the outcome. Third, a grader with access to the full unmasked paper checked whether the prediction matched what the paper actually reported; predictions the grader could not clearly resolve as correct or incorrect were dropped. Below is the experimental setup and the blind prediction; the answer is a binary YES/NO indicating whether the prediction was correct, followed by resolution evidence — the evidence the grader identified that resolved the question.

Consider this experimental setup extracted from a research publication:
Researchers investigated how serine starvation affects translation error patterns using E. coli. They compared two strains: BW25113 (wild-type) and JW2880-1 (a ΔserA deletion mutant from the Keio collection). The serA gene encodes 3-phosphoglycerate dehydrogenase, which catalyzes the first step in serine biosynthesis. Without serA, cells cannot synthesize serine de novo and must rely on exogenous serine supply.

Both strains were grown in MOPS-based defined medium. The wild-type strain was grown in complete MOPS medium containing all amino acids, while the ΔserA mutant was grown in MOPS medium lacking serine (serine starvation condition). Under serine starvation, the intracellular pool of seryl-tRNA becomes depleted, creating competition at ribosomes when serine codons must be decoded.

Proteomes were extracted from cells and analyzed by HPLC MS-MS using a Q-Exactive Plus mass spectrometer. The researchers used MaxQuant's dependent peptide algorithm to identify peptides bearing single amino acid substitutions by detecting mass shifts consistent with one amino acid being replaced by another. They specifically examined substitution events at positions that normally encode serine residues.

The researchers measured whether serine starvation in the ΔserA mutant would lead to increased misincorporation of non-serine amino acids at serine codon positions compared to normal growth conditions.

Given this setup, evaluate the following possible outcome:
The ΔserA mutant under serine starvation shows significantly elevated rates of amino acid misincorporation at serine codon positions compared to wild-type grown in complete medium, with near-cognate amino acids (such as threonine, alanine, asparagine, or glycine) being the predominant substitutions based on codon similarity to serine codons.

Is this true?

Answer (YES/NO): YES